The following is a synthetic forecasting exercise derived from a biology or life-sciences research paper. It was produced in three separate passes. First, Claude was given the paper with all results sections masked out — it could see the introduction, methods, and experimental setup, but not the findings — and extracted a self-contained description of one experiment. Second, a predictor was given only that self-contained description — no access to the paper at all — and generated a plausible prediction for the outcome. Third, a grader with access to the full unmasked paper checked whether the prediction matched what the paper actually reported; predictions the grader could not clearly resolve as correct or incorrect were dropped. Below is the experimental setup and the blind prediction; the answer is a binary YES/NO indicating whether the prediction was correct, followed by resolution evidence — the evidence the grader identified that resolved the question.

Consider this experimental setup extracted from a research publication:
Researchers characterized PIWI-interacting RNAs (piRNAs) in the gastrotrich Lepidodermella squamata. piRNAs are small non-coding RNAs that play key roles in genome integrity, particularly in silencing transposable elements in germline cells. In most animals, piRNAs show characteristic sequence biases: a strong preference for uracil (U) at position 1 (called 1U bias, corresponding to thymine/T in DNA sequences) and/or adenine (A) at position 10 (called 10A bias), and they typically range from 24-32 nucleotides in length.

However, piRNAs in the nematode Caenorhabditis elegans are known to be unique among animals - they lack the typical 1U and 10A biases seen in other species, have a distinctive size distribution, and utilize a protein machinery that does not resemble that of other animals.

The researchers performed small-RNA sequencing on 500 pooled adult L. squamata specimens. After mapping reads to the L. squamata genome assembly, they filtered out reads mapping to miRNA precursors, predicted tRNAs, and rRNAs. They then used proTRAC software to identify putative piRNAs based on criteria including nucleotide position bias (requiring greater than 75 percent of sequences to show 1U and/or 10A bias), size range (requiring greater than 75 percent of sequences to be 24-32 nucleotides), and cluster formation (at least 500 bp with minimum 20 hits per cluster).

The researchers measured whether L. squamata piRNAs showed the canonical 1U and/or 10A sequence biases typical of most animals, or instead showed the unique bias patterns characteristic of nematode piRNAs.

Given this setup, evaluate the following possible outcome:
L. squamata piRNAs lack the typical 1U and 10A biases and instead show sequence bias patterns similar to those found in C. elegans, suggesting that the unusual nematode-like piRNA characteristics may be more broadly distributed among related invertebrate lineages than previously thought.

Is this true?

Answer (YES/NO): NO